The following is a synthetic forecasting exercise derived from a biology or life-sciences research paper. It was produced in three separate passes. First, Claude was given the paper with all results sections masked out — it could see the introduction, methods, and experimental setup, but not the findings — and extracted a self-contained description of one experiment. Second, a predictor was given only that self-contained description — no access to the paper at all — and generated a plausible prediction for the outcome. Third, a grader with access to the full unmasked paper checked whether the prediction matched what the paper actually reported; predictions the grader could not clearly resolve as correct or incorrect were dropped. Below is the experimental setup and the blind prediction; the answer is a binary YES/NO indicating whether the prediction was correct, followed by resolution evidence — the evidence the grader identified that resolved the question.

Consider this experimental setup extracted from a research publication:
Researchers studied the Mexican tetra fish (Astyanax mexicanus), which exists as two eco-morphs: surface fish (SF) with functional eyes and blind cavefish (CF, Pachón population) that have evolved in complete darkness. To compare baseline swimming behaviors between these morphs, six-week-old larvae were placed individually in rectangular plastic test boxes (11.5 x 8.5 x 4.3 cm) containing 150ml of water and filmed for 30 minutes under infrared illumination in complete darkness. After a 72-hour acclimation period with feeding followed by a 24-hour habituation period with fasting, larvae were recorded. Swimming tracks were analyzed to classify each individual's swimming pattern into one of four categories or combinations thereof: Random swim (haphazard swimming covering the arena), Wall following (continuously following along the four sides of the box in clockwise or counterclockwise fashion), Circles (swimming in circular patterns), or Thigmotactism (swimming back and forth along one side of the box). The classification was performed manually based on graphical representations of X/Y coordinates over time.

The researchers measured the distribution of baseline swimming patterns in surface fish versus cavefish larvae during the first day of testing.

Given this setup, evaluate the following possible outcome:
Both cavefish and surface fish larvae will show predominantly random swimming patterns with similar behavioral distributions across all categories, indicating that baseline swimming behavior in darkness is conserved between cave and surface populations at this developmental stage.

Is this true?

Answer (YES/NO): NO